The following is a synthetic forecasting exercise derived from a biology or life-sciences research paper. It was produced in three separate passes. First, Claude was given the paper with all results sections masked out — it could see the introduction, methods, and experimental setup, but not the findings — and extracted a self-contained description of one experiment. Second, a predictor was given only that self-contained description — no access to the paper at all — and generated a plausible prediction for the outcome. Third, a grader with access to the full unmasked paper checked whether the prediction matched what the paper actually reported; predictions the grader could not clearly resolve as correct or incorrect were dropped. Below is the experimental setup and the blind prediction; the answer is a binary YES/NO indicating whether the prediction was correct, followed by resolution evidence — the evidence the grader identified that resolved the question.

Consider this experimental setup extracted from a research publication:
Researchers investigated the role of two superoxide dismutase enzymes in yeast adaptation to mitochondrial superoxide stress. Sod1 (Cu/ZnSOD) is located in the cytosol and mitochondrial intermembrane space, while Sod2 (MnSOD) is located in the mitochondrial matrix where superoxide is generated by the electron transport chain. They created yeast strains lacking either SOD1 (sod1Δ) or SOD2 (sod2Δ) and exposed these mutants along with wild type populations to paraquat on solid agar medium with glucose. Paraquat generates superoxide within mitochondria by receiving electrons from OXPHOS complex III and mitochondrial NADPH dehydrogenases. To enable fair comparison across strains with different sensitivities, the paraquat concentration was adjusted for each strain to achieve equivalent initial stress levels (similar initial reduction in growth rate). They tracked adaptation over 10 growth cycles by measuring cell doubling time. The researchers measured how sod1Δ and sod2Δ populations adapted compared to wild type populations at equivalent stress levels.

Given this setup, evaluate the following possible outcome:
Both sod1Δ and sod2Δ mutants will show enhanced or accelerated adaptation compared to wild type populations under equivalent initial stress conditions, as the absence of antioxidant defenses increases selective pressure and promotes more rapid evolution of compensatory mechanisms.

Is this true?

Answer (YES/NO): NO